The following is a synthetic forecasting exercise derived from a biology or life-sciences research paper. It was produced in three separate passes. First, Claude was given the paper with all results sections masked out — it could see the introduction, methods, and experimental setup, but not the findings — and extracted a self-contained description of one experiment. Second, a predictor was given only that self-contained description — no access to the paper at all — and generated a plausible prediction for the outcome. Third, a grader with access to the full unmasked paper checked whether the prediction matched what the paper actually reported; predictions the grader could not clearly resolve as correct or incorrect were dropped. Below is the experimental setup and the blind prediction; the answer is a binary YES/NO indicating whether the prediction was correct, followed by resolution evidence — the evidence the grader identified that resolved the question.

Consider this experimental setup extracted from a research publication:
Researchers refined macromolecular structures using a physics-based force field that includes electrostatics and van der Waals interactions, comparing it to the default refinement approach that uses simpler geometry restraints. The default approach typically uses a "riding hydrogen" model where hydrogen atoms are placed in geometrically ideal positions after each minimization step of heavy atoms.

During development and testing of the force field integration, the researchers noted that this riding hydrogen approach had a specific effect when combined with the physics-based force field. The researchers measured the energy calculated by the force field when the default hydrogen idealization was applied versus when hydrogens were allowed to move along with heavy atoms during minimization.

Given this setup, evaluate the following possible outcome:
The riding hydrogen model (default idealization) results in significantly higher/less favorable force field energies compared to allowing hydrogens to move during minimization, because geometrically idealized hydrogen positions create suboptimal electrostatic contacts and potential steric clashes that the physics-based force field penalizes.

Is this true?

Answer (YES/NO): YES